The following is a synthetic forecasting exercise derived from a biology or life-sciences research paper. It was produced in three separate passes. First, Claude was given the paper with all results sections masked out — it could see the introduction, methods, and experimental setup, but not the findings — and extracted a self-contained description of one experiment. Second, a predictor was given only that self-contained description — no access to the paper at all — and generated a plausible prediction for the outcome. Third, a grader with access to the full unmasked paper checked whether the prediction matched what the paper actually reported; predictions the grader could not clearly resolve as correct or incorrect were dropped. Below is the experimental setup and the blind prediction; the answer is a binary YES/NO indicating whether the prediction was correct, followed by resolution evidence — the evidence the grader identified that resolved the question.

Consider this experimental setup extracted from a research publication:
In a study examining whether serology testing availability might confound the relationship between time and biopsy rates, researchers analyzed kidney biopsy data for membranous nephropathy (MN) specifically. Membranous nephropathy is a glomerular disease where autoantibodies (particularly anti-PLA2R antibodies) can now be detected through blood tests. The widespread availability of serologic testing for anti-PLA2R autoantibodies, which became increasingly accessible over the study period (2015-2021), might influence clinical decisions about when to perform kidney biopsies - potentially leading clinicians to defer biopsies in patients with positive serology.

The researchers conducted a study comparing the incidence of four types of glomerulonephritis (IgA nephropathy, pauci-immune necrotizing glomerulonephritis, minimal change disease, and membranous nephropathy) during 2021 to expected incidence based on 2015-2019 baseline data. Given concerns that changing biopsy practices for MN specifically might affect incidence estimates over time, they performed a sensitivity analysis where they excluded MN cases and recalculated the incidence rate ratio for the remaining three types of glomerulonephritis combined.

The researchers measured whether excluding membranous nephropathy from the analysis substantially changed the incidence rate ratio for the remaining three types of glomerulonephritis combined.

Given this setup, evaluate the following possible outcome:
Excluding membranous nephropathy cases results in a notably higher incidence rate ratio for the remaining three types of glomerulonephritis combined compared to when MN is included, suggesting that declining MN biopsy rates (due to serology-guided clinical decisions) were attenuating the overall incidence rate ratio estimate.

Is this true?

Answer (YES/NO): NO